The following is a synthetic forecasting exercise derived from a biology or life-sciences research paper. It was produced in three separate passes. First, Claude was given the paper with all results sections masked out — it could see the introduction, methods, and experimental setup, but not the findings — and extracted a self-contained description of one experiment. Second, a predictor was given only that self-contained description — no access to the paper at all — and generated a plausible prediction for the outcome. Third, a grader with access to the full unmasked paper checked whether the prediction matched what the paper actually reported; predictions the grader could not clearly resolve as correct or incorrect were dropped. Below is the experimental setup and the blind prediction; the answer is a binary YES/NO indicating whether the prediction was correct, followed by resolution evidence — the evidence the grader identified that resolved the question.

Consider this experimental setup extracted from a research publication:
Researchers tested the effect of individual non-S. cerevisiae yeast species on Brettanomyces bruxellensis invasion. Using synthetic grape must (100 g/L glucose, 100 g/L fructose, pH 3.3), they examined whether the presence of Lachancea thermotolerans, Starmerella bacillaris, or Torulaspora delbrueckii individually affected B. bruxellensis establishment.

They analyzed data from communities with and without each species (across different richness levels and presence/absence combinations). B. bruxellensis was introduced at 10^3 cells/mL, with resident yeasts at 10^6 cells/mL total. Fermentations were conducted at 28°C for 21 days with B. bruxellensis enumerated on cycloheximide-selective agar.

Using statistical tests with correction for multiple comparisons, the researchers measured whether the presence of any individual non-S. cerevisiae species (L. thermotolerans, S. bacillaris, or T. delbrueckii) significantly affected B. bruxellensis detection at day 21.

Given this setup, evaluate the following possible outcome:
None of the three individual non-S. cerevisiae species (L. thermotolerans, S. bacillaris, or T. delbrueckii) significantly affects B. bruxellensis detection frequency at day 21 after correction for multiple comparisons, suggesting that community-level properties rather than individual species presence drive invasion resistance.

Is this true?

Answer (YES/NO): NO